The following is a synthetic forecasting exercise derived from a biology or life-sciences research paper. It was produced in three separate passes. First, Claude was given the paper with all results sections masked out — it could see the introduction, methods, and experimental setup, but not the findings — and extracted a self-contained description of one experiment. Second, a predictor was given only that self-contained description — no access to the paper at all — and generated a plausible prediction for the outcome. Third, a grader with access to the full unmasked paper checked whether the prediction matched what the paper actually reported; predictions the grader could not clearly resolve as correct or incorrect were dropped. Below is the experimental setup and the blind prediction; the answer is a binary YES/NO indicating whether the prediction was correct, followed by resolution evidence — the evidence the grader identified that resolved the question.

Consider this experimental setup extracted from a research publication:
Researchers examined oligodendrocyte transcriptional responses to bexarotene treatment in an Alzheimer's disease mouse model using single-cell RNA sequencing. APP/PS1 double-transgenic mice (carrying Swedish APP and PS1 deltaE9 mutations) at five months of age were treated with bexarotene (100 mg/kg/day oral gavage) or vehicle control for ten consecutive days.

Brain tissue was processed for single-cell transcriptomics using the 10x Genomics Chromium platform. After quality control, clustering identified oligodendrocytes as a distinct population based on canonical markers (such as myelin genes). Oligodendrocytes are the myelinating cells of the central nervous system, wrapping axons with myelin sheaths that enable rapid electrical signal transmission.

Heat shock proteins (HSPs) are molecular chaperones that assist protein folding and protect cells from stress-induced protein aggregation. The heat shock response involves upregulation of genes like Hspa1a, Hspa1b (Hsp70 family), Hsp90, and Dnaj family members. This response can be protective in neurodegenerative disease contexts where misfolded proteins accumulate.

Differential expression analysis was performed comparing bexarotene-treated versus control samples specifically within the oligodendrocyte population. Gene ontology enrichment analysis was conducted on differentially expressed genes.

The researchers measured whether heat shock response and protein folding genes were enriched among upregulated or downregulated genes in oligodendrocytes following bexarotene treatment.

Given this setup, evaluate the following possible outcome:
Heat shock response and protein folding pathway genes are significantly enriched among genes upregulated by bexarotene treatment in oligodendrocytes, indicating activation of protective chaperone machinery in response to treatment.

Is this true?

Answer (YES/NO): YES